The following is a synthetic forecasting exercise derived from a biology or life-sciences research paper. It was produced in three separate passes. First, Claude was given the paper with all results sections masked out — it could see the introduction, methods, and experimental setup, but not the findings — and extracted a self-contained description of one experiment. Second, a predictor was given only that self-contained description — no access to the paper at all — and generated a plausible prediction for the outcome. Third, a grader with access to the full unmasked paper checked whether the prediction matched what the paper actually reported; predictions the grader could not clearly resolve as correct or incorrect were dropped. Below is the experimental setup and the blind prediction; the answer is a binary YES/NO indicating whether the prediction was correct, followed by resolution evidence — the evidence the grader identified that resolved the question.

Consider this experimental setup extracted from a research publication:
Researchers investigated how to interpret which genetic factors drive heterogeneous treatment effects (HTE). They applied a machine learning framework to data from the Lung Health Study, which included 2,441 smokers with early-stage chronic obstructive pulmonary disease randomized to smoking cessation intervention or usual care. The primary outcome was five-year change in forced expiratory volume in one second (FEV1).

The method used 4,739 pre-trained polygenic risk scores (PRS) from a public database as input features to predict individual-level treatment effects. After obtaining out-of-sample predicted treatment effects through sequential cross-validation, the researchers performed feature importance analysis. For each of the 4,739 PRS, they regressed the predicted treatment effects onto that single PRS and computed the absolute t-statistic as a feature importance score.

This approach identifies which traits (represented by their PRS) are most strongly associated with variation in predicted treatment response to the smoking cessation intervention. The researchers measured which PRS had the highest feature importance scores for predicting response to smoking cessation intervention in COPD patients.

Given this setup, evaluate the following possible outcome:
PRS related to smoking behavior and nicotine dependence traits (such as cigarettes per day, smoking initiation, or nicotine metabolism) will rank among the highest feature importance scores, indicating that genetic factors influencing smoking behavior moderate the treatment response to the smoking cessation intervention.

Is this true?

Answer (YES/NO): YES